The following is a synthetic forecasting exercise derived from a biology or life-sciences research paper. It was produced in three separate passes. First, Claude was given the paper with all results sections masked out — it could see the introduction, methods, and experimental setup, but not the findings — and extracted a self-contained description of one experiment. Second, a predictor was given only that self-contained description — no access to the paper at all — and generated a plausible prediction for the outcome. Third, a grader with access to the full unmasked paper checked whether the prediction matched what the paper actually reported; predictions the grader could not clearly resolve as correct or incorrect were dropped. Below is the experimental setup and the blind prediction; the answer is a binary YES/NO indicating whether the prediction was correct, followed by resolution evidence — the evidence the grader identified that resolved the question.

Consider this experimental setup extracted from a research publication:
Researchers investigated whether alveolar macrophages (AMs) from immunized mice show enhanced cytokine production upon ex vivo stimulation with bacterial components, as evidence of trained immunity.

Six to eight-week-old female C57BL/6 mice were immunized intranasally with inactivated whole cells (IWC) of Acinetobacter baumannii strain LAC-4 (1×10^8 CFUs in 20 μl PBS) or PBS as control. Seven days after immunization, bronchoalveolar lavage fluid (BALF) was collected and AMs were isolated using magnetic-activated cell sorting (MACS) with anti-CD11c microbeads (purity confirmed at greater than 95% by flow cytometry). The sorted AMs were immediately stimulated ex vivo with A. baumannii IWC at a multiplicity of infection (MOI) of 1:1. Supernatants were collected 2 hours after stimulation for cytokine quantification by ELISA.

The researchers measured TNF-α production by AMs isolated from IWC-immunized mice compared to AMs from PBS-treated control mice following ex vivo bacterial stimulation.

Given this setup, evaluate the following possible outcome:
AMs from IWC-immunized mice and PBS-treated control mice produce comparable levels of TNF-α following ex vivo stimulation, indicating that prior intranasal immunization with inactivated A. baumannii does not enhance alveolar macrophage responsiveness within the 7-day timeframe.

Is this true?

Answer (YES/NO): NO